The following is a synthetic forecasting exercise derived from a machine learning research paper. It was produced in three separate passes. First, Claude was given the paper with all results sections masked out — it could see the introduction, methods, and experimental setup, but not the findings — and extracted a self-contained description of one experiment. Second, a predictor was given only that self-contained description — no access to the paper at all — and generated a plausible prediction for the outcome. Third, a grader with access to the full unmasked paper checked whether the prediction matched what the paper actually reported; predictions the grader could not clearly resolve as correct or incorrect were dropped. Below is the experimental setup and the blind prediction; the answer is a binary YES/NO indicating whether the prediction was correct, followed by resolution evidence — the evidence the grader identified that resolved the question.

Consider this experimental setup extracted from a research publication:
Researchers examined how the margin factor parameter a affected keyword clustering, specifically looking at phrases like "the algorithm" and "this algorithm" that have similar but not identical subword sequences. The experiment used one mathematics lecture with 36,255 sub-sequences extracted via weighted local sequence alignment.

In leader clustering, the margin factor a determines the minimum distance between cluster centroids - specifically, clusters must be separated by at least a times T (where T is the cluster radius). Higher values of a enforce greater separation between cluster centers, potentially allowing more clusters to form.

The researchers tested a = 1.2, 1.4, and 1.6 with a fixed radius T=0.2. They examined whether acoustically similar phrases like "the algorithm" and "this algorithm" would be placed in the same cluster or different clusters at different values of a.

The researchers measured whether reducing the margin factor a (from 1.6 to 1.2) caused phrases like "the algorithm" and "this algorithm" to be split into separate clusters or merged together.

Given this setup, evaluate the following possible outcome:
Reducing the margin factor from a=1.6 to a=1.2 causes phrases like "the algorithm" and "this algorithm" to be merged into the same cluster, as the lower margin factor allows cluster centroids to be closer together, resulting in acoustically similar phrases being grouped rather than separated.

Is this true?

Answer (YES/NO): NO